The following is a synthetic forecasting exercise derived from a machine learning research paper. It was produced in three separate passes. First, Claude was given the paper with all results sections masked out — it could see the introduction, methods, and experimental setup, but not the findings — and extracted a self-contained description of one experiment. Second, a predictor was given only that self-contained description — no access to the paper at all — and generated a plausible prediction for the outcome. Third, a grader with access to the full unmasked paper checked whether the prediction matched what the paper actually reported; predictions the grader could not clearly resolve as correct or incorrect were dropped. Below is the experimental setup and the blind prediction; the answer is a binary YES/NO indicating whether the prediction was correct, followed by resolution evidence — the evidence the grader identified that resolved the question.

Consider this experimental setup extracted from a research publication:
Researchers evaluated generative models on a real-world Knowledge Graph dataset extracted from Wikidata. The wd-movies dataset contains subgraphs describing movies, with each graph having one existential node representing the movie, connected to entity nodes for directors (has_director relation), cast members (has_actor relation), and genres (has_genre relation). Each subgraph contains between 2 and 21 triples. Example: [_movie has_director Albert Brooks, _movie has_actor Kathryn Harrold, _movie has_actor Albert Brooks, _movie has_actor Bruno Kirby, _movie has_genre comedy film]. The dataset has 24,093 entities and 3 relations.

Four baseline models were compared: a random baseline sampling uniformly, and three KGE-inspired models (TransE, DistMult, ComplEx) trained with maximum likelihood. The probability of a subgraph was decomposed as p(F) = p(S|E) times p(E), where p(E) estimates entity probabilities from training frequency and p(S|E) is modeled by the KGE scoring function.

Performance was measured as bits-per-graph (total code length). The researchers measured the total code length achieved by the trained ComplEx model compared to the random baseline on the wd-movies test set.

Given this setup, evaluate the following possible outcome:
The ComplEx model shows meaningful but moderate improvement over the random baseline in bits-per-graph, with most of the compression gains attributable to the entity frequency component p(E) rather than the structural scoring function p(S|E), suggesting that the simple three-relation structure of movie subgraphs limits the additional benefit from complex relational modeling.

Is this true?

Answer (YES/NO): NO